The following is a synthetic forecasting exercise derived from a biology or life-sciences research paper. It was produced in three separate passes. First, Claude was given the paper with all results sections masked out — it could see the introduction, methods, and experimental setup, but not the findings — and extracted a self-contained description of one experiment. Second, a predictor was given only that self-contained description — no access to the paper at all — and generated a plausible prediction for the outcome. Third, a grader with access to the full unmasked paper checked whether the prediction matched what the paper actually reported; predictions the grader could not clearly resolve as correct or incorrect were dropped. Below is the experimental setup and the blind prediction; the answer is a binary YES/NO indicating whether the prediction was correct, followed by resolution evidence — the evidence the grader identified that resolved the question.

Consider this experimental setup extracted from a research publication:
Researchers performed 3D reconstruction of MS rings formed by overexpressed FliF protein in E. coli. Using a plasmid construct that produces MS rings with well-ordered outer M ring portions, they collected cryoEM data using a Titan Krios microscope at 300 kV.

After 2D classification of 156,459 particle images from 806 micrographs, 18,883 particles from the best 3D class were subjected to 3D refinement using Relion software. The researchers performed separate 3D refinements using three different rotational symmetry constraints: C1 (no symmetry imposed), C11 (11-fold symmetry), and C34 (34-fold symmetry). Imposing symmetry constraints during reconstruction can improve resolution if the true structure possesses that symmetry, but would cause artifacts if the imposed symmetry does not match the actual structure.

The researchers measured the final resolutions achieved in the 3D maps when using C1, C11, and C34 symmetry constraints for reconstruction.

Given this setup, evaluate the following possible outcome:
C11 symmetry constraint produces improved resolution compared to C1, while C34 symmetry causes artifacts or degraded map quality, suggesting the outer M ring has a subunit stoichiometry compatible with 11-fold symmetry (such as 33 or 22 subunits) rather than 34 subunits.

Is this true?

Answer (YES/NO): NO